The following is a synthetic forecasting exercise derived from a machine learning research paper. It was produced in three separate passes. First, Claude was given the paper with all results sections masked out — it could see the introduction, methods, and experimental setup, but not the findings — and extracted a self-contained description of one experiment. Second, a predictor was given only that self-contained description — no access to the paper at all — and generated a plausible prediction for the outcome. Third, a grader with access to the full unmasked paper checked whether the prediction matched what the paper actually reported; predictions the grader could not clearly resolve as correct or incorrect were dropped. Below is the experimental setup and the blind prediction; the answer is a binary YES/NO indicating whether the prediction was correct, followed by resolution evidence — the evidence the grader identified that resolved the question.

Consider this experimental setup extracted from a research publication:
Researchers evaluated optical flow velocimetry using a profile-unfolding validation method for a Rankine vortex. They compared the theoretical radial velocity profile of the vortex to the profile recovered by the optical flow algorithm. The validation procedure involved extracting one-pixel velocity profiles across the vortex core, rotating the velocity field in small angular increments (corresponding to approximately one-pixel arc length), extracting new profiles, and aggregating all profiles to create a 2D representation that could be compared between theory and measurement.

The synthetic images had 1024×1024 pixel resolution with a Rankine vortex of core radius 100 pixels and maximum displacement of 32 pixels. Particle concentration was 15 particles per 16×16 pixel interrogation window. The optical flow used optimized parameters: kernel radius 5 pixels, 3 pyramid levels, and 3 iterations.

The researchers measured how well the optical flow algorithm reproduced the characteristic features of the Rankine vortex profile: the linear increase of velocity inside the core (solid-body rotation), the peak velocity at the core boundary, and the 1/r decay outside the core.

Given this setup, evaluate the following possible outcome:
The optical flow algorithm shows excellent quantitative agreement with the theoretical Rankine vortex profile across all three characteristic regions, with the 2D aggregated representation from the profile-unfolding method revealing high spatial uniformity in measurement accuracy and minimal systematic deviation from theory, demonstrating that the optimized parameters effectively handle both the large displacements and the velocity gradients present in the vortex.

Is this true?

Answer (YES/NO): NO